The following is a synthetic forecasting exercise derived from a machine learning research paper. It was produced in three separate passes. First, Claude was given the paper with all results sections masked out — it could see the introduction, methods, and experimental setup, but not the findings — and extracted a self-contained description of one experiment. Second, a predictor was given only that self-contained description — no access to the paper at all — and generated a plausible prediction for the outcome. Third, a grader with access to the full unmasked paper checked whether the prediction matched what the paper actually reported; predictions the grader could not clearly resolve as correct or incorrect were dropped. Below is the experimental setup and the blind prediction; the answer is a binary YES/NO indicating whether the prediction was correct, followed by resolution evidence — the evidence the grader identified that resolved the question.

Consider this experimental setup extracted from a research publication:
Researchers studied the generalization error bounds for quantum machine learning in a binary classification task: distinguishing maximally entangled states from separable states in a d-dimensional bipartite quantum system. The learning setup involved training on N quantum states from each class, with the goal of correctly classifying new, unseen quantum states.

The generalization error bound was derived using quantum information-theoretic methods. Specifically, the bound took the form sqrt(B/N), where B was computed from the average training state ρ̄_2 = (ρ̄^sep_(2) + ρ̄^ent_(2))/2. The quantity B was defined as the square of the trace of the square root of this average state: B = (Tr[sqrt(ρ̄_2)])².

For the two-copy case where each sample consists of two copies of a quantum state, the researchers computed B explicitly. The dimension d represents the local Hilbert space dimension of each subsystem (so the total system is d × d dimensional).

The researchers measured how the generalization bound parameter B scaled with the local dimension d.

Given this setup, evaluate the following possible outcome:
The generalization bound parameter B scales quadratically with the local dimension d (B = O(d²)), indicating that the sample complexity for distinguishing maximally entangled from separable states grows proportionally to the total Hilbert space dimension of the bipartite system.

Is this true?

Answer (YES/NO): NO